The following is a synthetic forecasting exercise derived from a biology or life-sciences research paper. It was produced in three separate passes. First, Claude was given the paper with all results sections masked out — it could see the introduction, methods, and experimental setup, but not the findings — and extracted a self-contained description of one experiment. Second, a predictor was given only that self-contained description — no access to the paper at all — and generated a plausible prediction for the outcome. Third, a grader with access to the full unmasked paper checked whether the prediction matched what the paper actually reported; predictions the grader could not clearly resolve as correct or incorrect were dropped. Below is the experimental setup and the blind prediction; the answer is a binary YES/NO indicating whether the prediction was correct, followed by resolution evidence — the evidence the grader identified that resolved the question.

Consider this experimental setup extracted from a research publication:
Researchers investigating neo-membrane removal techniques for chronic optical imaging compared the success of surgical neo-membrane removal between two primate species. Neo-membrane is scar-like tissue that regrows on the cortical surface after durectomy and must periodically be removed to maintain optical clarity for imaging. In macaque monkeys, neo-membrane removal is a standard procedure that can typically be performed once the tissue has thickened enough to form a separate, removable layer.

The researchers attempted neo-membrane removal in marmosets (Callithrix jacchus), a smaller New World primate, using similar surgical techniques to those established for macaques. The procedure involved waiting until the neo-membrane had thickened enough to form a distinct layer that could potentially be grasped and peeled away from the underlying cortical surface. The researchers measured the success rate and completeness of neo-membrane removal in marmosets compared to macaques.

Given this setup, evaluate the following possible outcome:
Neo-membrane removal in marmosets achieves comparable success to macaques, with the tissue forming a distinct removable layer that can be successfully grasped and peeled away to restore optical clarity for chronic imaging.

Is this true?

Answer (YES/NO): NO